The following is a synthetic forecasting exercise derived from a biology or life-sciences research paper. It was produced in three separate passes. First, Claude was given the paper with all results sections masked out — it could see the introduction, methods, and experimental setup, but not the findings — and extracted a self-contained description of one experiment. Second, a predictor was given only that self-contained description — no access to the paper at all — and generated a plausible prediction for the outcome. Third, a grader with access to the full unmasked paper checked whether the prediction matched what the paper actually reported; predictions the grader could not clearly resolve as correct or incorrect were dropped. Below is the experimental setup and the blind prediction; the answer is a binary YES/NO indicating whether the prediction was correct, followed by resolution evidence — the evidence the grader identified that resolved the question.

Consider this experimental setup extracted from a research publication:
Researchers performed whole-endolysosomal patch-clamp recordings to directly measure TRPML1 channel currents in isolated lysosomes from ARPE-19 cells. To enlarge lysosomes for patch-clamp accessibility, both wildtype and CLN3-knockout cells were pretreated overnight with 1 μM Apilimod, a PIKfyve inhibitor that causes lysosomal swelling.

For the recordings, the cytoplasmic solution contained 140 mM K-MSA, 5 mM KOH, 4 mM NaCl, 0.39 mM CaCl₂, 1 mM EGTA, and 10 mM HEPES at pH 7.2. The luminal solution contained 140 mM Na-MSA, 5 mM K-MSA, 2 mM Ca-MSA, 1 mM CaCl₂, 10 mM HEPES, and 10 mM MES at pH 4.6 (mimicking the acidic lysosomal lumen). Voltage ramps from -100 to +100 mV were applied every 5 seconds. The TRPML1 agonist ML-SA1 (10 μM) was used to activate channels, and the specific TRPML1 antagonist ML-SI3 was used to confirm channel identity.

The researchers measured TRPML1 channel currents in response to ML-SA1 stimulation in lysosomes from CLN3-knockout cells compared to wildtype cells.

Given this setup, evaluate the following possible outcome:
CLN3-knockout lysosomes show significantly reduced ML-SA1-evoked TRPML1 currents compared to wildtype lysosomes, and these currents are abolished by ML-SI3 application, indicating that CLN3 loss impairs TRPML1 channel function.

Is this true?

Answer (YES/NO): NO